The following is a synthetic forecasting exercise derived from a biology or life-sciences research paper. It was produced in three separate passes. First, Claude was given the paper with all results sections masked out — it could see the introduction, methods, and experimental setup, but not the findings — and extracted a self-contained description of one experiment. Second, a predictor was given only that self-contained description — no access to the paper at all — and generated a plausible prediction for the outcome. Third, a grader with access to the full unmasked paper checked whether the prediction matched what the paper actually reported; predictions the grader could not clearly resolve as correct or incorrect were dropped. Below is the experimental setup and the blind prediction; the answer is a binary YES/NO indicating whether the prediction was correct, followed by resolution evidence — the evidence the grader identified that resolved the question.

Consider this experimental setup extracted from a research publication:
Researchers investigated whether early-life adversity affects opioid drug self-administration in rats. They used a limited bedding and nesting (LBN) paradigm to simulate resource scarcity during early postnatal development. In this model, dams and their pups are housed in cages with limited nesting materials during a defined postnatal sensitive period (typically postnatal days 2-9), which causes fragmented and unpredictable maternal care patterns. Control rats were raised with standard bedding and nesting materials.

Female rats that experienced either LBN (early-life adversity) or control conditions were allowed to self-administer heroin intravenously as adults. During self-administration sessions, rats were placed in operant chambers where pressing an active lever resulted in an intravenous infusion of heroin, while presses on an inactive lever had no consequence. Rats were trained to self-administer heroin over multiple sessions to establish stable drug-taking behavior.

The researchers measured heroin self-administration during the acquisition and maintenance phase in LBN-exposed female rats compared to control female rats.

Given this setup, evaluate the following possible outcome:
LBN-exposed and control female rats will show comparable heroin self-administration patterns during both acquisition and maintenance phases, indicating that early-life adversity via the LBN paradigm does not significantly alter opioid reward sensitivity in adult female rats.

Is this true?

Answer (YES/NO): NO